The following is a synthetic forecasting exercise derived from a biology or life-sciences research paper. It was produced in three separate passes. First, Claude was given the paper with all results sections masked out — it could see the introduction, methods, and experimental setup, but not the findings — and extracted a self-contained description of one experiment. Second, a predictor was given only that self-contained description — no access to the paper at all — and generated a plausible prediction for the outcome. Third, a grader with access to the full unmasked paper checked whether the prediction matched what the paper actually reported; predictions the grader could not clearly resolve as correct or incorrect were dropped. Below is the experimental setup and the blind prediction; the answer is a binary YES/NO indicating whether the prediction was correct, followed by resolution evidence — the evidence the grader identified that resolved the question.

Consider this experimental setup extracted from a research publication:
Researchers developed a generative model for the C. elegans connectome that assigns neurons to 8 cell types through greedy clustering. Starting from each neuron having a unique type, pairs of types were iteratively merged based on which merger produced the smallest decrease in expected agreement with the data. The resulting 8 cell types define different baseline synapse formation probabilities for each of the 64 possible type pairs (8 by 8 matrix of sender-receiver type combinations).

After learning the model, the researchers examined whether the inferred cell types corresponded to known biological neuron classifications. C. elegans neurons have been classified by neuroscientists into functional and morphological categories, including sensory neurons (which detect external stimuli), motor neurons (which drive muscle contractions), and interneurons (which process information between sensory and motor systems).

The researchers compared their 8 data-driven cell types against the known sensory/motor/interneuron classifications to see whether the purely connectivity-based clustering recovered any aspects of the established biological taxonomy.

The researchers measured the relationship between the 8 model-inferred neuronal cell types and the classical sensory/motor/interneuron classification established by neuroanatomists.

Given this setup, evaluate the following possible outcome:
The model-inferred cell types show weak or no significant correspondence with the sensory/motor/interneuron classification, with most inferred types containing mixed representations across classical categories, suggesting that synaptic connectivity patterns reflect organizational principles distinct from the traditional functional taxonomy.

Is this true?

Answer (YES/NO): NO